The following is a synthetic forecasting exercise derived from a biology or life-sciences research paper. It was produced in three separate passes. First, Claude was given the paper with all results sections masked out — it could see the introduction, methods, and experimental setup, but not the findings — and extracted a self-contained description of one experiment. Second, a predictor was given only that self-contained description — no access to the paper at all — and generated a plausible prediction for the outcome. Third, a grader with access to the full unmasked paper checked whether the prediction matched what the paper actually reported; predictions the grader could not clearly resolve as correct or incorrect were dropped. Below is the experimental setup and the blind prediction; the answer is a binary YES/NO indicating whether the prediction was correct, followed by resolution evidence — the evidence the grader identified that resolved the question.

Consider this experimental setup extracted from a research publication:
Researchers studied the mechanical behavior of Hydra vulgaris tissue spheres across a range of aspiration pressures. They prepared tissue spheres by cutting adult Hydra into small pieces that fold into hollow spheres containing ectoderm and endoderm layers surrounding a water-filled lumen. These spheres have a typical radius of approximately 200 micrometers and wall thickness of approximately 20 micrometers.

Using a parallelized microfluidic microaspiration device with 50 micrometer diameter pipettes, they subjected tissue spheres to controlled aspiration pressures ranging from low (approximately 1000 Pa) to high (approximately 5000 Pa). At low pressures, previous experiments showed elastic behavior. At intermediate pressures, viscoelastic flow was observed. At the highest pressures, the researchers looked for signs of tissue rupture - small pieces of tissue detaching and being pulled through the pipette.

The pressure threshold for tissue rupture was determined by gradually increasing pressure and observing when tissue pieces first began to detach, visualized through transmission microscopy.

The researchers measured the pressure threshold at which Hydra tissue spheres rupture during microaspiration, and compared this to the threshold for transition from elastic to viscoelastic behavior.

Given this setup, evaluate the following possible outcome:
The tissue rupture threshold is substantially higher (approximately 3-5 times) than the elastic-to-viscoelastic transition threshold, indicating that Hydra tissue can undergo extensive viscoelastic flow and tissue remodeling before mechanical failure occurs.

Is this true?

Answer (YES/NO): NO